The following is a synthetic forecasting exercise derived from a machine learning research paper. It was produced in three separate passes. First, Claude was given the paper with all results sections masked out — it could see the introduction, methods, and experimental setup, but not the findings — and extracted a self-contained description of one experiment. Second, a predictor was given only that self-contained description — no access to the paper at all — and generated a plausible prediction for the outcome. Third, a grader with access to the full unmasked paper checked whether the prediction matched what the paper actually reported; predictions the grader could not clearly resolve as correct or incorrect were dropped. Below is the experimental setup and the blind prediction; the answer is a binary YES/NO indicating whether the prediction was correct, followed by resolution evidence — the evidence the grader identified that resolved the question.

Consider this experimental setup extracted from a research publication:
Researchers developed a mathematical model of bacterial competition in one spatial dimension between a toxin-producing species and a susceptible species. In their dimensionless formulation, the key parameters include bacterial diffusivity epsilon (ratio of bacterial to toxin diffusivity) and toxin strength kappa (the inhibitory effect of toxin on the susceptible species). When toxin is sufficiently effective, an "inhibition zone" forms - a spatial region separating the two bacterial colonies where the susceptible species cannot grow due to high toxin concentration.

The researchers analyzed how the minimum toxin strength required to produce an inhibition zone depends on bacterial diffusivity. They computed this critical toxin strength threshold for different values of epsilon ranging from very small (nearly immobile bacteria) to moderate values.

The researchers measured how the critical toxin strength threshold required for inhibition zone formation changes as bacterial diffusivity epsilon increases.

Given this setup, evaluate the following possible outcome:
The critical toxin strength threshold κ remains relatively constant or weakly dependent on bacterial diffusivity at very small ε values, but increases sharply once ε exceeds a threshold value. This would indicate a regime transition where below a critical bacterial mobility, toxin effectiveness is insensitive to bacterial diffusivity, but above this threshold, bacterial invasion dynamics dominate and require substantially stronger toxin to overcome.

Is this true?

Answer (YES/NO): NO